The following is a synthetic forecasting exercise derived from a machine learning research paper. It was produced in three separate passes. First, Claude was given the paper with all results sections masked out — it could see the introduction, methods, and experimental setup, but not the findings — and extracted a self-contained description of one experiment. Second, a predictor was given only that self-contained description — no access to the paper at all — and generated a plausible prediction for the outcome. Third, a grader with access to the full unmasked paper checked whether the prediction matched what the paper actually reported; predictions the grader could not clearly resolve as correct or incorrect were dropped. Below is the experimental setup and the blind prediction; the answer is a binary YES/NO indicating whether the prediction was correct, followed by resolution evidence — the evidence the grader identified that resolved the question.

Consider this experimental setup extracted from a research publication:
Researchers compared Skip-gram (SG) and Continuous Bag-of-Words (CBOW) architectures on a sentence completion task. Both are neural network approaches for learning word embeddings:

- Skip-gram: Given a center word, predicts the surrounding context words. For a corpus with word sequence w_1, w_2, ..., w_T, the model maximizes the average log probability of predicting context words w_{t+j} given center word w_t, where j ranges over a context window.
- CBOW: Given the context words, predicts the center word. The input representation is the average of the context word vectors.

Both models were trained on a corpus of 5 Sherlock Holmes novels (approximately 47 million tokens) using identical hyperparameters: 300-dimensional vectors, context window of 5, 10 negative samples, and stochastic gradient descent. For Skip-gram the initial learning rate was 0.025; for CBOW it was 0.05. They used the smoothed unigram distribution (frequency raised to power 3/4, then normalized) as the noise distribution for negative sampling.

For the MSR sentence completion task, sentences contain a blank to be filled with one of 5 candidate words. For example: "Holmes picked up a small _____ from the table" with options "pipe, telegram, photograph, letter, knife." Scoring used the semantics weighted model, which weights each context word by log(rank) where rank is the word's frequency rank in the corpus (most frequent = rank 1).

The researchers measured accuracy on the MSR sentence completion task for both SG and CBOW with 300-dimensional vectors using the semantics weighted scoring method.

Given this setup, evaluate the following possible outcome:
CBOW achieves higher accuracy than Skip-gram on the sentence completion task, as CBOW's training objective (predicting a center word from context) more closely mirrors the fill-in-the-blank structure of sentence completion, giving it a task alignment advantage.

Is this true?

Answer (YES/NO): NO